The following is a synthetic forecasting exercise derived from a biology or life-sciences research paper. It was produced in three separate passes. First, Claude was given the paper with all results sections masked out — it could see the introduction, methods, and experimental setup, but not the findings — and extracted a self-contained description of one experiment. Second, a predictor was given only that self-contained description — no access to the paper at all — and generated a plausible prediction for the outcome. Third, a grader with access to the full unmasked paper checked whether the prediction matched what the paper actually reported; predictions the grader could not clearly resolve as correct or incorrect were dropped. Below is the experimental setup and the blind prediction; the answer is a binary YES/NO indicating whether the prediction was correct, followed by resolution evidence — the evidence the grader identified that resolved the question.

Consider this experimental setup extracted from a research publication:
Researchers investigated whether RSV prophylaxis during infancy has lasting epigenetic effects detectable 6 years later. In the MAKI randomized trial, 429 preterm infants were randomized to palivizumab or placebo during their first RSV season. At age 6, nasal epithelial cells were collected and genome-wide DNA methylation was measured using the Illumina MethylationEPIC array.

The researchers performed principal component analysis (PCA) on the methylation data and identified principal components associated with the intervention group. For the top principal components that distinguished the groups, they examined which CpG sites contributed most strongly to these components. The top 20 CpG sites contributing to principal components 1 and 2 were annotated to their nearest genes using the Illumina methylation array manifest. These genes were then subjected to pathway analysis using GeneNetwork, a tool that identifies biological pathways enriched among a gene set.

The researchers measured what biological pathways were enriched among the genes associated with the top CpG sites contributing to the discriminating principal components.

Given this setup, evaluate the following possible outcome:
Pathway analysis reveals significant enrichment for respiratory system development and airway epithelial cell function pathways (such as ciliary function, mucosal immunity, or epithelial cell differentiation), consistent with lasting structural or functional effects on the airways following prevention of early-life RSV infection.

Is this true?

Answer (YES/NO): NO